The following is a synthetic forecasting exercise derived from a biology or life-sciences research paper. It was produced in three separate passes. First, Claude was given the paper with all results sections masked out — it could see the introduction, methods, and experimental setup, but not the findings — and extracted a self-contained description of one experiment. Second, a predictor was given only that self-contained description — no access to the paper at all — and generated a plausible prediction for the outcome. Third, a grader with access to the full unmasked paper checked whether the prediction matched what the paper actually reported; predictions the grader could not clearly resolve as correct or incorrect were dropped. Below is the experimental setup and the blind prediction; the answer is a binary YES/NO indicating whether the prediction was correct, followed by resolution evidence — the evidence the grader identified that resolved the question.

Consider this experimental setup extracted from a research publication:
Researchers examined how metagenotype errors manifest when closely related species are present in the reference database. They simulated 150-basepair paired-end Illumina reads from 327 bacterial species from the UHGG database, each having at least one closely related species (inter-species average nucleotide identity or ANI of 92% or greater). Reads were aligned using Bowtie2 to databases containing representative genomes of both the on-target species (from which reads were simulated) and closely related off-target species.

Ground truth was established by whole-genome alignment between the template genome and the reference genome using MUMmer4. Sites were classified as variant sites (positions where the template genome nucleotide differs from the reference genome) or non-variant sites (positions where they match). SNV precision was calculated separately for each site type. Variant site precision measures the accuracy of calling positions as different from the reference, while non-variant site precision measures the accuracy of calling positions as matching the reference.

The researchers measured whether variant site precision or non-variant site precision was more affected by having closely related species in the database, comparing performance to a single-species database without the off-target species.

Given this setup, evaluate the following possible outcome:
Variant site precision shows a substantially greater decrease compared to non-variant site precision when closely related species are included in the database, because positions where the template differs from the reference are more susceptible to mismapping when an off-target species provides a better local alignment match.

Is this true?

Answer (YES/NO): NO